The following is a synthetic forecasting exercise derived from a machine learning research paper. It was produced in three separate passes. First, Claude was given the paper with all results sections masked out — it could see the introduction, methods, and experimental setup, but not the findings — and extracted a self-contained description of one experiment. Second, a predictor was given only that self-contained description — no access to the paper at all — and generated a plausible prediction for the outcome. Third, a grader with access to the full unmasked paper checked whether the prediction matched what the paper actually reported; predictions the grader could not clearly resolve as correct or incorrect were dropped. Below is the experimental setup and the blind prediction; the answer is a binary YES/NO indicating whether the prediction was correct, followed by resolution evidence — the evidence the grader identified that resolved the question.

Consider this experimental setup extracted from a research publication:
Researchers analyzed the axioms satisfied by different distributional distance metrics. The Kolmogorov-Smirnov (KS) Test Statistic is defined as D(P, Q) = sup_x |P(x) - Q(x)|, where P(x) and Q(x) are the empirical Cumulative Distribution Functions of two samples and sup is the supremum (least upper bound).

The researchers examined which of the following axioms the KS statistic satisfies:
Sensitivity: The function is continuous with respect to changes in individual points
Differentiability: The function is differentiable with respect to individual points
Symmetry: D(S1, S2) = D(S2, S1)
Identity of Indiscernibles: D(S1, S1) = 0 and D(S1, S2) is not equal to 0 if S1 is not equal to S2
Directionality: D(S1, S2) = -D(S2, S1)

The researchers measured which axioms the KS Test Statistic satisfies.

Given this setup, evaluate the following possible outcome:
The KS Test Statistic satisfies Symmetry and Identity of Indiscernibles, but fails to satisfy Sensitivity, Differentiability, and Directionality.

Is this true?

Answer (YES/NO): YES